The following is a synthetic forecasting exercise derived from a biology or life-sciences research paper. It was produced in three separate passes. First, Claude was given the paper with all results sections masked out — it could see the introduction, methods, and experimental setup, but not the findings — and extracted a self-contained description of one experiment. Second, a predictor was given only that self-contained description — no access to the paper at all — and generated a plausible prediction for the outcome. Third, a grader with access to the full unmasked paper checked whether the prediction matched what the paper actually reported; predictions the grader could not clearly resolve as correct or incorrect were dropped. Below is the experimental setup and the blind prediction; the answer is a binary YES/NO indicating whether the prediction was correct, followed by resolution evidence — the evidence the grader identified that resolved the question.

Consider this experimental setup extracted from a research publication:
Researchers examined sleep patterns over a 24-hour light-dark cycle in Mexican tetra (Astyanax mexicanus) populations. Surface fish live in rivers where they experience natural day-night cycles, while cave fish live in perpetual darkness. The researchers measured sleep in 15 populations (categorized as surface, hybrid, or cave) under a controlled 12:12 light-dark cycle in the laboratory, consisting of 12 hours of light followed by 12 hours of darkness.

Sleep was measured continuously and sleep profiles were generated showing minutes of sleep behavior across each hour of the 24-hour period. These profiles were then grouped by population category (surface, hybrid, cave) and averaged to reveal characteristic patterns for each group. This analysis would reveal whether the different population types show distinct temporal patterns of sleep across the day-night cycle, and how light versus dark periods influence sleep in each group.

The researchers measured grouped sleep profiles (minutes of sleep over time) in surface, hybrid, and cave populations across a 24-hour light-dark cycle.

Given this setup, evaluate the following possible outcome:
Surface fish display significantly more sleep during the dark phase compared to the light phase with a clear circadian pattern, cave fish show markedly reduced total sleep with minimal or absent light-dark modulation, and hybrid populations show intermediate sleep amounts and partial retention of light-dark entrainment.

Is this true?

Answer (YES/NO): NO